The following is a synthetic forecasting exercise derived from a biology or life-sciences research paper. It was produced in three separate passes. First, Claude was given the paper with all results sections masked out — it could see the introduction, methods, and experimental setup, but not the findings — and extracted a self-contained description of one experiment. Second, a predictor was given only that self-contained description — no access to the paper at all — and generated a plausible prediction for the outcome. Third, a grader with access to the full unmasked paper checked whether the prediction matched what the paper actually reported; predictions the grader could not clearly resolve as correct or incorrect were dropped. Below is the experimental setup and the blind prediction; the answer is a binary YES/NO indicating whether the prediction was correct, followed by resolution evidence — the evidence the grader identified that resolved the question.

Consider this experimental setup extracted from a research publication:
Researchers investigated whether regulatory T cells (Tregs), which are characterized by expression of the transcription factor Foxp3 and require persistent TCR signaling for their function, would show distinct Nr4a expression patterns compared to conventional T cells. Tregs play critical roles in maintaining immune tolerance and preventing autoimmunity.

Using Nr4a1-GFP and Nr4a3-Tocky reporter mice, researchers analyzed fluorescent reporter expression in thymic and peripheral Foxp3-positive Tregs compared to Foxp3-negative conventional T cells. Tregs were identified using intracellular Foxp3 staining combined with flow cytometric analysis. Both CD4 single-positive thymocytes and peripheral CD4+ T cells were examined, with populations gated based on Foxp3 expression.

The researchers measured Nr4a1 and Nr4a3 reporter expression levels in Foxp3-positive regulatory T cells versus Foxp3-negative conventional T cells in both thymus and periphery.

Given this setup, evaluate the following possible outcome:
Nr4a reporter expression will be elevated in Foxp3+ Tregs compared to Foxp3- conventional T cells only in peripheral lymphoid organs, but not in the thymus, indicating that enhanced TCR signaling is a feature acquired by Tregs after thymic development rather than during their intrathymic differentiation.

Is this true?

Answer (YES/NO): NO